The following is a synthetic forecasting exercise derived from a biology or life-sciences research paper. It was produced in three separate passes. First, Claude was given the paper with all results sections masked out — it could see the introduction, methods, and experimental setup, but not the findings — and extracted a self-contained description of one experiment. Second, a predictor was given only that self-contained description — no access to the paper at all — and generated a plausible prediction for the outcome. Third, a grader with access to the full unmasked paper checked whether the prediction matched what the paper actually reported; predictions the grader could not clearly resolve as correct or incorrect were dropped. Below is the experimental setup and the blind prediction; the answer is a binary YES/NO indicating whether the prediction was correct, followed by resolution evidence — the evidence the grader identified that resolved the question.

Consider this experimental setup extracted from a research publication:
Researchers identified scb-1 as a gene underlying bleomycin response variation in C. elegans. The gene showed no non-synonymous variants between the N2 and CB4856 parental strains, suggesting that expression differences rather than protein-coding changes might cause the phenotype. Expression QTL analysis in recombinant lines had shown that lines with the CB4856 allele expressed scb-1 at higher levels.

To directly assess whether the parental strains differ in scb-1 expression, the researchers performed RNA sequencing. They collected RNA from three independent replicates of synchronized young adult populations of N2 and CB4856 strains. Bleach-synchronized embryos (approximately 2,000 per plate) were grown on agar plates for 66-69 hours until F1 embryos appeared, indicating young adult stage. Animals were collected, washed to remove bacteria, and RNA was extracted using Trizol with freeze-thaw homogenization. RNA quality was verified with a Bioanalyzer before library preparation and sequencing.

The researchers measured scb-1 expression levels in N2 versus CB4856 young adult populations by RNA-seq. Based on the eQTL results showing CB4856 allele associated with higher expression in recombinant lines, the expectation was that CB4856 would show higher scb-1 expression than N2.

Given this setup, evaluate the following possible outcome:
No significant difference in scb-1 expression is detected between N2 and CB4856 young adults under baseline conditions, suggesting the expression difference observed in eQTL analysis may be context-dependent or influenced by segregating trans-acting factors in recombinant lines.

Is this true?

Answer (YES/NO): YES